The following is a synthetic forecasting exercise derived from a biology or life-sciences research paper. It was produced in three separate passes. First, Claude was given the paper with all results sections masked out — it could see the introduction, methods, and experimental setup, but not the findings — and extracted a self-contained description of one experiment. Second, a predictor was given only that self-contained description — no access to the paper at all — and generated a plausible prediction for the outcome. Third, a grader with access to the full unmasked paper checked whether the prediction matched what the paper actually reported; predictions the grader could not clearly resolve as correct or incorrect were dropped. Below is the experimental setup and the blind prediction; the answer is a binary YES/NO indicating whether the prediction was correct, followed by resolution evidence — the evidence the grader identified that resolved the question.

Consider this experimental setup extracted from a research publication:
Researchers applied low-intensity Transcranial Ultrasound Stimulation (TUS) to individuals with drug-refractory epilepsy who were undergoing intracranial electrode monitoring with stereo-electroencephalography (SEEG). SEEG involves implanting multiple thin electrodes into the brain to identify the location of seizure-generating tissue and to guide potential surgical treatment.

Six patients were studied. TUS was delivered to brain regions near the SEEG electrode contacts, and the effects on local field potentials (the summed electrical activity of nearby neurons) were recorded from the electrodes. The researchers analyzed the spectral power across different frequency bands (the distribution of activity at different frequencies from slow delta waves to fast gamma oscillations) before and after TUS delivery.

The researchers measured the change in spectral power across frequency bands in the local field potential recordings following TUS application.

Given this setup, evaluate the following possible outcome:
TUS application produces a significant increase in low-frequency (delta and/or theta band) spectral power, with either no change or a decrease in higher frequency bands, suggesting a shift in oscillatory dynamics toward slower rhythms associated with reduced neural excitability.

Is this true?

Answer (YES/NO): NO